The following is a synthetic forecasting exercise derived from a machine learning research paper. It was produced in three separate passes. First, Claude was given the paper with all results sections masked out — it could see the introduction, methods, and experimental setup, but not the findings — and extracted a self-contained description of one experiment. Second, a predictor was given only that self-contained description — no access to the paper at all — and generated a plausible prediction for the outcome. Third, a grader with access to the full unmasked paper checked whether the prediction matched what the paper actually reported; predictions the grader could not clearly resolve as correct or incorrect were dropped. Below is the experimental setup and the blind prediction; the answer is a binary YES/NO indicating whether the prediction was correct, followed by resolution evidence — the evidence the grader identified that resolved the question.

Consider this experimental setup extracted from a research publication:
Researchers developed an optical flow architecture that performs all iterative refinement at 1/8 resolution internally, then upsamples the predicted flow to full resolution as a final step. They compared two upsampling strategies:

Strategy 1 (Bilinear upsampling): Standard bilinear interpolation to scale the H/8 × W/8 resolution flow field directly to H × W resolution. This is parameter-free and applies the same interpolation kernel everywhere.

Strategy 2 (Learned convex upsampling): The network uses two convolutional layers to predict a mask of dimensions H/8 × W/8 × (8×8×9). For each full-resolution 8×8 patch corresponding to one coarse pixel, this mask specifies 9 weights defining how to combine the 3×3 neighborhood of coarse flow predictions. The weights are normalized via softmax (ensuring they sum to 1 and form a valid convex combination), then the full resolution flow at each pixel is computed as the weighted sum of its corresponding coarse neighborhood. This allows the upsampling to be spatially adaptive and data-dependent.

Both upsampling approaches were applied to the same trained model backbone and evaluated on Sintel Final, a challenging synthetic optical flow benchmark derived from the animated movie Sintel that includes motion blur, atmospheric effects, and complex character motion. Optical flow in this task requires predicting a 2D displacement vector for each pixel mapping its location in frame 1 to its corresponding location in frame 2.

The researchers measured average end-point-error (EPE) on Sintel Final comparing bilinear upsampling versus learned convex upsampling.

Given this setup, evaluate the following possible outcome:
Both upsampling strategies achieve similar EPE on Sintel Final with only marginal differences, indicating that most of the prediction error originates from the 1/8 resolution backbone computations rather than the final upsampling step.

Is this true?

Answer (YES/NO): NO